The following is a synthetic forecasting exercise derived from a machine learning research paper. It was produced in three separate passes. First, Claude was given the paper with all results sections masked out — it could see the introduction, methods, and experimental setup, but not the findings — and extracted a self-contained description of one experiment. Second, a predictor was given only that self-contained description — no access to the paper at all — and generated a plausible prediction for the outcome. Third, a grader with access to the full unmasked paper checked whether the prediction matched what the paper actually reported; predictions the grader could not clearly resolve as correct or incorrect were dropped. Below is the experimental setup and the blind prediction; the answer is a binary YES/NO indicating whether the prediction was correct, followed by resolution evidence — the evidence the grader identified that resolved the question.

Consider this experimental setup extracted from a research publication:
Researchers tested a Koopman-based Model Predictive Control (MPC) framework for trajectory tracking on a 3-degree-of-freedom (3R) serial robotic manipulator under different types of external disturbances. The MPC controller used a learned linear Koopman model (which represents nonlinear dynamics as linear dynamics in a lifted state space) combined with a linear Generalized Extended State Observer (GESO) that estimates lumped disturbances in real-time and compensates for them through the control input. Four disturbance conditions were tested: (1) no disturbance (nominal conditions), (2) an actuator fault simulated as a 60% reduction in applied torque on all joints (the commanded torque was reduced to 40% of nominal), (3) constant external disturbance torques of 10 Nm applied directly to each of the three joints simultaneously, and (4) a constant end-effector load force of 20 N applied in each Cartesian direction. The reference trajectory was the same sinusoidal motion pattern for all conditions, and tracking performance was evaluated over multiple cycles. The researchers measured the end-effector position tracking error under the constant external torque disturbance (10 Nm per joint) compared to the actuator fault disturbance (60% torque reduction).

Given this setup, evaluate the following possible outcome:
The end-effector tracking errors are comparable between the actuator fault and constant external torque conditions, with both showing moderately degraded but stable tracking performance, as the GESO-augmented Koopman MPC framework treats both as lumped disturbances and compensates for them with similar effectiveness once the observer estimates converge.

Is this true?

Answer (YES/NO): NO